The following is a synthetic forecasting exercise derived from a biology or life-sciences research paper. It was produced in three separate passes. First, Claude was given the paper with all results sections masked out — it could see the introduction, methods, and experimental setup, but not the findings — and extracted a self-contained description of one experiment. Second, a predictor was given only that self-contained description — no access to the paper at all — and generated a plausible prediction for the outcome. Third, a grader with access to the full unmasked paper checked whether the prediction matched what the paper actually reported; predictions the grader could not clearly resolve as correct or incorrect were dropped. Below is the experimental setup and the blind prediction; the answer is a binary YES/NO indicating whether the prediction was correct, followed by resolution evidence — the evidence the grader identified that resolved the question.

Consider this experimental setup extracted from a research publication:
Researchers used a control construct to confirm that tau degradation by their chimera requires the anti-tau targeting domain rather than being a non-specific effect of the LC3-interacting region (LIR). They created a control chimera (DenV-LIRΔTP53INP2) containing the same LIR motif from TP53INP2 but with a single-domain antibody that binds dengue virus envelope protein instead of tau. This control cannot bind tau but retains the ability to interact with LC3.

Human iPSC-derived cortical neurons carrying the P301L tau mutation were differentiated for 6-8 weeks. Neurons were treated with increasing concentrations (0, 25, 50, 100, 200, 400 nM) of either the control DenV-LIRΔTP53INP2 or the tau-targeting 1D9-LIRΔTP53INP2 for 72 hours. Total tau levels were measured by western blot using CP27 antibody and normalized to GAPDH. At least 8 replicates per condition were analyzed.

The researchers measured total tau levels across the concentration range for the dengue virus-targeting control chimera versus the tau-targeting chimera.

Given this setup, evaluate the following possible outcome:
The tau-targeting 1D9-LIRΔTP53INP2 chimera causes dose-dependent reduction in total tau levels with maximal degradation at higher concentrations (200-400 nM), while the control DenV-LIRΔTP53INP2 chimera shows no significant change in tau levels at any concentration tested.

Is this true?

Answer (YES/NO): NO